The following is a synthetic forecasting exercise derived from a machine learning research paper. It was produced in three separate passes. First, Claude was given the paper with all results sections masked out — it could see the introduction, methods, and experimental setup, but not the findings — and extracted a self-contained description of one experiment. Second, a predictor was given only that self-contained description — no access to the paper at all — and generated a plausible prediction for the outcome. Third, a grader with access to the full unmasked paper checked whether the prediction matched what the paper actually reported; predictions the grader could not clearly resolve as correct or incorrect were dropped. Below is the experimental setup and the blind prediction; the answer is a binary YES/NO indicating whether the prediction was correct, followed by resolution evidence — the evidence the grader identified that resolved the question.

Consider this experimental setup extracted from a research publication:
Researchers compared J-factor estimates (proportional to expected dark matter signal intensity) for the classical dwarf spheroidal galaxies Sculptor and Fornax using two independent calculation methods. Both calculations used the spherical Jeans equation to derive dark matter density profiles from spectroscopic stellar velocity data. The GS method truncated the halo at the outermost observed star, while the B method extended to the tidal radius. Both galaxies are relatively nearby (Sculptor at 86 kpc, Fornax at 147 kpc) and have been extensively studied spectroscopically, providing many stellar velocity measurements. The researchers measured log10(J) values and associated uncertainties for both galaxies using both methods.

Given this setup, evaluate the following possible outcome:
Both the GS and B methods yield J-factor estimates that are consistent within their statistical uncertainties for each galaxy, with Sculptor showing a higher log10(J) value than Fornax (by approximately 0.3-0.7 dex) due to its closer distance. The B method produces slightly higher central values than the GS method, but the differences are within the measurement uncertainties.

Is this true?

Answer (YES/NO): NO